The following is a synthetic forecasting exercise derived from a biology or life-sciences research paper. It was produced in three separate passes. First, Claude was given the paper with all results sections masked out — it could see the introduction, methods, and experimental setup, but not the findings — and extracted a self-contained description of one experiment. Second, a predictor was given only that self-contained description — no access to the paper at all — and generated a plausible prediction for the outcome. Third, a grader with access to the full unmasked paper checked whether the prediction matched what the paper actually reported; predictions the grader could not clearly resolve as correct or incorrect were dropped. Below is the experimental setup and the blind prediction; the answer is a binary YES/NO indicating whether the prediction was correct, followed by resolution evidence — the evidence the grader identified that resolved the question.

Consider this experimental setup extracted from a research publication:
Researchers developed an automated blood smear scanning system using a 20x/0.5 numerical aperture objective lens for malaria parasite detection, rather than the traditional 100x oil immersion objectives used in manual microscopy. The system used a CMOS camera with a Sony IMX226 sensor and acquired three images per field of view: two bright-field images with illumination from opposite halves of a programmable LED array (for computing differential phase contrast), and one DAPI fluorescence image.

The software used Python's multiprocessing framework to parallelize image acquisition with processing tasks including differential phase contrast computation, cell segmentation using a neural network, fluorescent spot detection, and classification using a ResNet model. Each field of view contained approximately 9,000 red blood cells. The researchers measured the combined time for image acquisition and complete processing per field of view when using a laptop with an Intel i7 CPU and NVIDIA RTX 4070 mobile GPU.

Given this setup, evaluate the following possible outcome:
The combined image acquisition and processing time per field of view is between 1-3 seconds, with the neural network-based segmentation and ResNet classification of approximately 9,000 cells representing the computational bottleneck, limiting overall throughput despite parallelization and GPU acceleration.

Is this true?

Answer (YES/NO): YES